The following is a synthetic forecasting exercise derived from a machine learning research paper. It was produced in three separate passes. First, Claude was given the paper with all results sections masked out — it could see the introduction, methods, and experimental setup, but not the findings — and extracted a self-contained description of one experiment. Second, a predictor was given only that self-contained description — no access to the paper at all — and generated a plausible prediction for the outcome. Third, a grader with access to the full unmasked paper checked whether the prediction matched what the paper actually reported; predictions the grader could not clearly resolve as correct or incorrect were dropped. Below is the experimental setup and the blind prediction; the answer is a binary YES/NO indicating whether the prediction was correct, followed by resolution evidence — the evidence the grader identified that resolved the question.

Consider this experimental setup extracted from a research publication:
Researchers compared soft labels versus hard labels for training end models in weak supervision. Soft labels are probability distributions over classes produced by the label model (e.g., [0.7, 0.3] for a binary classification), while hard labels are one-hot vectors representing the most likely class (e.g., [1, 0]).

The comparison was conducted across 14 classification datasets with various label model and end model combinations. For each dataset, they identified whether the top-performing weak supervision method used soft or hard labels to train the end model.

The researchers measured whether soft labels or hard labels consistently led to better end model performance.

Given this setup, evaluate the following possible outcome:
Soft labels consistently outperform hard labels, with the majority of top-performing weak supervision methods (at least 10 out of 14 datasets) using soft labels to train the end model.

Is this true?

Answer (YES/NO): NO